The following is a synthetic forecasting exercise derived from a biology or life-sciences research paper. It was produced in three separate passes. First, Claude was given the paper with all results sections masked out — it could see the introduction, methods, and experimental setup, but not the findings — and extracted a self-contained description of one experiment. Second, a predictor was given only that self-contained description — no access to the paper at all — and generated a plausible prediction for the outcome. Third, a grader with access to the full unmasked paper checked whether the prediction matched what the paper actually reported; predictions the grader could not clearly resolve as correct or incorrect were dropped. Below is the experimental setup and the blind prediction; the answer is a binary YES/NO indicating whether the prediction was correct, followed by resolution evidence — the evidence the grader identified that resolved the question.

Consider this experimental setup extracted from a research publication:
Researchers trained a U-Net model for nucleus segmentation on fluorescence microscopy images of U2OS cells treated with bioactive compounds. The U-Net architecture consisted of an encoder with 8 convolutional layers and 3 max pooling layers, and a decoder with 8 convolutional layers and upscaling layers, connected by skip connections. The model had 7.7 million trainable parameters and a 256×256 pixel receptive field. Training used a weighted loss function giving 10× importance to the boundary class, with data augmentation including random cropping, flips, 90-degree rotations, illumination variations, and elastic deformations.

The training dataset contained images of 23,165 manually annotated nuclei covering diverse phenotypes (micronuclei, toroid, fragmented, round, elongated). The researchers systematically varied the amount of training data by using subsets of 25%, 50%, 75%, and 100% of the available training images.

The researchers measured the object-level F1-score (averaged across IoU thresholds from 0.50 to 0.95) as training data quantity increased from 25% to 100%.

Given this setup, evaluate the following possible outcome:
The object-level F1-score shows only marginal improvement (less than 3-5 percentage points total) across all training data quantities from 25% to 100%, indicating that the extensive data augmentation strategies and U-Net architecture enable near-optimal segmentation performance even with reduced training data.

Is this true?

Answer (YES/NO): NO